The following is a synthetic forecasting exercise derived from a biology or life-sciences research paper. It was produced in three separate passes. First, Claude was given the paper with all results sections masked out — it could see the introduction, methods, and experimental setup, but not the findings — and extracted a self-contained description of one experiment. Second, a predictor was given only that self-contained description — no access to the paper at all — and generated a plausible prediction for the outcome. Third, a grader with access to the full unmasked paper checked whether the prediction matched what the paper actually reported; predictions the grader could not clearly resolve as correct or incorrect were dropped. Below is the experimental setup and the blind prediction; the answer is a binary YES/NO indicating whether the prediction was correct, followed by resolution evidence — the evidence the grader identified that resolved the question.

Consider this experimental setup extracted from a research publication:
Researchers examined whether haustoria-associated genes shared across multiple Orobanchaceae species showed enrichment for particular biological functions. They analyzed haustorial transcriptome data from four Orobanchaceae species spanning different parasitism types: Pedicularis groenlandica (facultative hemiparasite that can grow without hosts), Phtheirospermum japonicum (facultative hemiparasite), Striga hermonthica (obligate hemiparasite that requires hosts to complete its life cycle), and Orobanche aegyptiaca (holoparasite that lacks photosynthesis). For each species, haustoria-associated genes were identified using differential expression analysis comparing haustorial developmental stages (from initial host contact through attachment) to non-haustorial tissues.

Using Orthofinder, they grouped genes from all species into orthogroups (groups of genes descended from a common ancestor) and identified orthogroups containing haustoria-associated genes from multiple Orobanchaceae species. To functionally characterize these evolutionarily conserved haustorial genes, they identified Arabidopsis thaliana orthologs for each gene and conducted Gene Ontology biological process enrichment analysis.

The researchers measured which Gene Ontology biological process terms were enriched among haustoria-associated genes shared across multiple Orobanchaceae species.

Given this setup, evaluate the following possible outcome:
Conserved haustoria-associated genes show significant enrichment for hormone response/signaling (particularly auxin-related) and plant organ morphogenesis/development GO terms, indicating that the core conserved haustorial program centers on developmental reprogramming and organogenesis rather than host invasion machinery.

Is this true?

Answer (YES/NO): NO